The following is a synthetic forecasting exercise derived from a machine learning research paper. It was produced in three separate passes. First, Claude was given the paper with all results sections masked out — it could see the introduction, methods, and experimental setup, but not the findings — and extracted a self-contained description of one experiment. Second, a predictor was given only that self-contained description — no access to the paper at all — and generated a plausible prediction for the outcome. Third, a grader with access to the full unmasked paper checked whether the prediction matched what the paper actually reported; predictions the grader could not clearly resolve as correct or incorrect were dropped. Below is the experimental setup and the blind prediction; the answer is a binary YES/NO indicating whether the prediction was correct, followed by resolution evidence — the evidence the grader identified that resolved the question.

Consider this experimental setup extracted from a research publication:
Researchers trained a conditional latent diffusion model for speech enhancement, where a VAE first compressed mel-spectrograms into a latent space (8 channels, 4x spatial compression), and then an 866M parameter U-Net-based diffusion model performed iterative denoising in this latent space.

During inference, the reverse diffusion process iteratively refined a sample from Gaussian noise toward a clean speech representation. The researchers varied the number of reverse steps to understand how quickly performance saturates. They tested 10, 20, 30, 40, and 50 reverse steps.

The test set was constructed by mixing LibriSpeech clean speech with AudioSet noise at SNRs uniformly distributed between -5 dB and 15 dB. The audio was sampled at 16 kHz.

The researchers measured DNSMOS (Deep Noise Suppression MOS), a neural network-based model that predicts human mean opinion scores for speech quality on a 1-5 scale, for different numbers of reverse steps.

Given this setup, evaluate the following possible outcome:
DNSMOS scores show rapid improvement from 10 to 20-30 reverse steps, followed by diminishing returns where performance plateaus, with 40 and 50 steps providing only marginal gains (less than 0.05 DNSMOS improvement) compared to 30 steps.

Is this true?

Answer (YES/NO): NO